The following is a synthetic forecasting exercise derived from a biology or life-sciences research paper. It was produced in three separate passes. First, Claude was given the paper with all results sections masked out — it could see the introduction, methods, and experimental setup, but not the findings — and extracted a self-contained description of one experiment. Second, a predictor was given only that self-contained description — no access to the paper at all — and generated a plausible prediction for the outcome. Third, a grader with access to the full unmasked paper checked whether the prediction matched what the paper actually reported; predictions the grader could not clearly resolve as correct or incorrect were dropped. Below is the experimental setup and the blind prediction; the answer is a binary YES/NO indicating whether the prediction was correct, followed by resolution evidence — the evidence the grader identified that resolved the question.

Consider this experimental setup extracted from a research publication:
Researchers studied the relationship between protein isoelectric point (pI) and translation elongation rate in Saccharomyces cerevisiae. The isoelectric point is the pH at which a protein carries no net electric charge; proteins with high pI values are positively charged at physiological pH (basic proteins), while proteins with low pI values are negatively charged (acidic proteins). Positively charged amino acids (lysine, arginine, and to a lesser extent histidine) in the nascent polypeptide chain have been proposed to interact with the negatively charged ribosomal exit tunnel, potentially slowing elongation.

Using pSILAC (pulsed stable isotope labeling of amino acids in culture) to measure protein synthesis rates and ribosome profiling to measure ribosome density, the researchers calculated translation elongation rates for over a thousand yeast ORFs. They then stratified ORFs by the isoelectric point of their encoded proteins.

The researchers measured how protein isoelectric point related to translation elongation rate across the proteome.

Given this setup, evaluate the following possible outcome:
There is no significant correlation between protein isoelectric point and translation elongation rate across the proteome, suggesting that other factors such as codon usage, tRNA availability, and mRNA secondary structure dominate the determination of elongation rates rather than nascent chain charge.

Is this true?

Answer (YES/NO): NO